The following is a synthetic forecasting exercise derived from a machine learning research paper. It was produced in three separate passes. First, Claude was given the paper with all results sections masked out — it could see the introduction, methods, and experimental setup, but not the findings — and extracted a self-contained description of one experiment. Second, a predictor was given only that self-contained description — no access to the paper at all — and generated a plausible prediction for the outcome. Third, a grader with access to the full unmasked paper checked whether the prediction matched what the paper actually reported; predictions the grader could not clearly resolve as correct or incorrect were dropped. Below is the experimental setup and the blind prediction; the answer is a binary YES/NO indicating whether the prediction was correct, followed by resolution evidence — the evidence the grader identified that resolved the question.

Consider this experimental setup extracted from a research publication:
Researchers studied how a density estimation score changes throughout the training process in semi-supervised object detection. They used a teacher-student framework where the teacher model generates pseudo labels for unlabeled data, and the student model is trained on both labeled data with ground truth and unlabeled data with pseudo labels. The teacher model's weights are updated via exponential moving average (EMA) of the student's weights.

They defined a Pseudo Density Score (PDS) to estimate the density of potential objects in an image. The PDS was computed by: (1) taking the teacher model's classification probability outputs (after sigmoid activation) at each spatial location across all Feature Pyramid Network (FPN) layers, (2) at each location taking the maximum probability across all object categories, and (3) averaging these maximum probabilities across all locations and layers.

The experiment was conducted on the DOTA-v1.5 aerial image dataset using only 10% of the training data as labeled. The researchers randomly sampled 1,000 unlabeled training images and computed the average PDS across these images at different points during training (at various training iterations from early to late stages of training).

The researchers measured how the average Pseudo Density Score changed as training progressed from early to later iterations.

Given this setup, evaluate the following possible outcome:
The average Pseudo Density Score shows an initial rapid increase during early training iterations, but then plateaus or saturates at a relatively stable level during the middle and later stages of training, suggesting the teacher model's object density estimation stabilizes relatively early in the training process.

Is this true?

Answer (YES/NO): NO